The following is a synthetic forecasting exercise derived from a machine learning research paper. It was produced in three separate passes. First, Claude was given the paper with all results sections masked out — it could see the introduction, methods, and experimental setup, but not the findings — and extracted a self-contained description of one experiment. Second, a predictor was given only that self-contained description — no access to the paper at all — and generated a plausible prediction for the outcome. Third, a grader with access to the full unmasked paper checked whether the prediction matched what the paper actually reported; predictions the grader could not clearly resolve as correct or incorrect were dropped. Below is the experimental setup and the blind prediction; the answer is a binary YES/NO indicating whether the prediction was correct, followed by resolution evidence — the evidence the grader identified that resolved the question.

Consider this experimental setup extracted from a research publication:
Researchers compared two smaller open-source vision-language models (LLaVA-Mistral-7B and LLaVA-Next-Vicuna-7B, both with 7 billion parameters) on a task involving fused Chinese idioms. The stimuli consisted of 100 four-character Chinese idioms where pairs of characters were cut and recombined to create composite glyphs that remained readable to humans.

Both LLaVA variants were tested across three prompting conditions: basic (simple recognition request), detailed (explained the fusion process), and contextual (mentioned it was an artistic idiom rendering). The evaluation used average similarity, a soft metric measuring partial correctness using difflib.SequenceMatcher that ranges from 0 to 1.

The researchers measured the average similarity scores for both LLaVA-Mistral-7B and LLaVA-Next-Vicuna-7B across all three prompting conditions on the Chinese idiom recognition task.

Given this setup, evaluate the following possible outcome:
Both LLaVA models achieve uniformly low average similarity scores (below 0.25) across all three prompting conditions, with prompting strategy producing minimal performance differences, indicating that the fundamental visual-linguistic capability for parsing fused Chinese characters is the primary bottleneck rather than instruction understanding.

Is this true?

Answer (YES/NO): YES